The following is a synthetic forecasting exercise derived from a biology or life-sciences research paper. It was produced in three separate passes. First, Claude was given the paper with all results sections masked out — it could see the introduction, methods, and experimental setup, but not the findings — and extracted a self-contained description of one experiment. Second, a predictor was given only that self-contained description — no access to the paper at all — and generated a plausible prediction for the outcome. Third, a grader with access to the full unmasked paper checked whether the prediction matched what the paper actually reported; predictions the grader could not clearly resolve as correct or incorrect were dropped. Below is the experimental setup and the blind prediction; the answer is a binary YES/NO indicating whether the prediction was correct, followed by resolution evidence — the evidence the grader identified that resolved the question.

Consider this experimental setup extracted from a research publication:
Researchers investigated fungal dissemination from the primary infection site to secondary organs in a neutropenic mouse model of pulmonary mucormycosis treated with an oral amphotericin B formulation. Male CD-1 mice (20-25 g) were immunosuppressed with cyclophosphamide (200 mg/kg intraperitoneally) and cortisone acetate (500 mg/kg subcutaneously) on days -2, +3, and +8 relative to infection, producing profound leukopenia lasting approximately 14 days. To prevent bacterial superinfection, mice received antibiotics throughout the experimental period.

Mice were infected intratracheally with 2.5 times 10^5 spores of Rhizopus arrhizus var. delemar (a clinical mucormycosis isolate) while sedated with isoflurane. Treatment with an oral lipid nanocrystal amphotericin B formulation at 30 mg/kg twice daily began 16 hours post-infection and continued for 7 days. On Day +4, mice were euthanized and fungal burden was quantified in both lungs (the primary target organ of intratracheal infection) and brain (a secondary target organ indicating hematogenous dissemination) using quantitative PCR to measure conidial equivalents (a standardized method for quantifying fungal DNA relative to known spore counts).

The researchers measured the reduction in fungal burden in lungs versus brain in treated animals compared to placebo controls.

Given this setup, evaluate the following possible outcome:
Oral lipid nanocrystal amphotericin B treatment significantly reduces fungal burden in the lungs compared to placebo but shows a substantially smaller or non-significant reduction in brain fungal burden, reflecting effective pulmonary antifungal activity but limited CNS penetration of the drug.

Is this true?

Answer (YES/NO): NO